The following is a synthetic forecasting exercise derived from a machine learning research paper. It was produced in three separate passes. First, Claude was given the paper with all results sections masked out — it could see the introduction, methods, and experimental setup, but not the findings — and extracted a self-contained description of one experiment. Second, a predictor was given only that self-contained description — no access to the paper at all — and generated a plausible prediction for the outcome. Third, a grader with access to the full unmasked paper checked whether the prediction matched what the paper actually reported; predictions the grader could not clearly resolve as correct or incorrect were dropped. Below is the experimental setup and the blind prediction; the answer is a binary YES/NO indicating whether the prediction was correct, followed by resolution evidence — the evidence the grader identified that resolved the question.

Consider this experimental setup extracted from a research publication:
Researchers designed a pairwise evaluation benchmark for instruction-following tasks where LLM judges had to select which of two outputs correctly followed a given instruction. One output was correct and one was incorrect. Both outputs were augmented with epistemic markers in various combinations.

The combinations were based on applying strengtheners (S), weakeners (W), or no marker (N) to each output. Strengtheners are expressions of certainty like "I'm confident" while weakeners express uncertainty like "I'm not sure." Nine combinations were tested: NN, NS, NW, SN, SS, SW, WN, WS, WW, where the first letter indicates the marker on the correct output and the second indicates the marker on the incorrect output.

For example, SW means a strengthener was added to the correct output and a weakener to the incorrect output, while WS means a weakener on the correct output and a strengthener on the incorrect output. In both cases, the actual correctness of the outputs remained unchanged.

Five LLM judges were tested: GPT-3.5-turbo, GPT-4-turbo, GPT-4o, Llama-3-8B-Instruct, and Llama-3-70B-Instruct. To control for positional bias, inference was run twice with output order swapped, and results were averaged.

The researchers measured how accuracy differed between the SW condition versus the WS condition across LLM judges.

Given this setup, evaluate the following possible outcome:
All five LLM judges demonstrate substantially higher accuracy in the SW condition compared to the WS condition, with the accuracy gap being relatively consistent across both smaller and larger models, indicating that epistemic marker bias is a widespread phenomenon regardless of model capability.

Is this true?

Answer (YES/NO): NO